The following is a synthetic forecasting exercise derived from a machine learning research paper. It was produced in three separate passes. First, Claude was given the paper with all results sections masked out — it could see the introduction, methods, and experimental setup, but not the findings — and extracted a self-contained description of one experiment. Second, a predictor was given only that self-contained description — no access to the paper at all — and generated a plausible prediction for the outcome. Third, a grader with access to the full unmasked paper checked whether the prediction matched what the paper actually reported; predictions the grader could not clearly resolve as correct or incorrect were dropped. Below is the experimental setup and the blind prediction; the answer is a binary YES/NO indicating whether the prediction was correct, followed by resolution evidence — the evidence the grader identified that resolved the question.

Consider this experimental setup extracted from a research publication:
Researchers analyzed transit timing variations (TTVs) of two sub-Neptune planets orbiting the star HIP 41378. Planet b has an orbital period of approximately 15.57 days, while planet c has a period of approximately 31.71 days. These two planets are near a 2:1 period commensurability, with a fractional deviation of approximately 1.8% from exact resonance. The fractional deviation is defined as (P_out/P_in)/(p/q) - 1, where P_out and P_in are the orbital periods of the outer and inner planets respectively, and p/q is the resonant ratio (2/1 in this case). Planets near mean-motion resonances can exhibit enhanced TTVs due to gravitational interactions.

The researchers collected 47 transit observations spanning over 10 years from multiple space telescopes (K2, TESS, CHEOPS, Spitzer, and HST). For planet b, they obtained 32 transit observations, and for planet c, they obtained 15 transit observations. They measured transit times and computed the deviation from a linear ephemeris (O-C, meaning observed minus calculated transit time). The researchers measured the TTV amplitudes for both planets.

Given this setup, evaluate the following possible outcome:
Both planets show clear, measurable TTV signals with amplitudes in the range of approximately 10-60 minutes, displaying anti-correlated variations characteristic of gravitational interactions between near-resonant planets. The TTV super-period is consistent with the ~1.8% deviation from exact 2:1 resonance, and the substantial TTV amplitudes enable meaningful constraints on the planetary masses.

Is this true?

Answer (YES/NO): NO